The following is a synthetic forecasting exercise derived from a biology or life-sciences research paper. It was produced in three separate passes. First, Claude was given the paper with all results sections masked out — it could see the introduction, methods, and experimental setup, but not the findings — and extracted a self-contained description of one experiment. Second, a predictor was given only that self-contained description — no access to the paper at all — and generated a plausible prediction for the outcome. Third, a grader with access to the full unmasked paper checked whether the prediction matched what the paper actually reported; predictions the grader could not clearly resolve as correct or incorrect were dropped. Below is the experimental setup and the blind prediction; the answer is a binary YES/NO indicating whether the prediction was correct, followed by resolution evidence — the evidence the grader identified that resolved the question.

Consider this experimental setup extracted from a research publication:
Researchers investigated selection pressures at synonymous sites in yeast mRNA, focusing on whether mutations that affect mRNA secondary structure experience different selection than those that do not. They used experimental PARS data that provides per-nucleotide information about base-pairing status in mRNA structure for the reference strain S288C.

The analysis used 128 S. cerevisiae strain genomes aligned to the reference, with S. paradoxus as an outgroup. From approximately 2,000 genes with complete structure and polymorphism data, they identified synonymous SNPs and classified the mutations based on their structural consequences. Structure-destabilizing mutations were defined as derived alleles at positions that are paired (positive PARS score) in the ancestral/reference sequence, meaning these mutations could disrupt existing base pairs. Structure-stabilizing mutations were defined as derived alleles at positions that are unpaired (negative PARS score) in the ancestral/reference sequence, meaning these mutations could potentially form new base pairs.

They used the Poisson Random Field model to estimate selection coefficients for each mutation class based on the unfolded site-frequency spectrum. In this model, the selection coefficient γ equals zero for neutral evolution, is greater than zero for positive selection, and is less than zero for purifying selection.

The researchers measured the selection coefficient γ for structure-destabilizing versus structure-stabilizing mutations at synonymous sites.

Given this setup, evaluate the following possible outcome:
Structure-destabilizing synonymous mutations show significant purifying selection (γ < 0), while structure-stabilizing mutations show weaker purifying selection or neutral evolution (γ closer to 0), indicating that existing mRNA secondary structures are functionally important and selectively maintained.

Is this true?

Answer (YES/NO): NO